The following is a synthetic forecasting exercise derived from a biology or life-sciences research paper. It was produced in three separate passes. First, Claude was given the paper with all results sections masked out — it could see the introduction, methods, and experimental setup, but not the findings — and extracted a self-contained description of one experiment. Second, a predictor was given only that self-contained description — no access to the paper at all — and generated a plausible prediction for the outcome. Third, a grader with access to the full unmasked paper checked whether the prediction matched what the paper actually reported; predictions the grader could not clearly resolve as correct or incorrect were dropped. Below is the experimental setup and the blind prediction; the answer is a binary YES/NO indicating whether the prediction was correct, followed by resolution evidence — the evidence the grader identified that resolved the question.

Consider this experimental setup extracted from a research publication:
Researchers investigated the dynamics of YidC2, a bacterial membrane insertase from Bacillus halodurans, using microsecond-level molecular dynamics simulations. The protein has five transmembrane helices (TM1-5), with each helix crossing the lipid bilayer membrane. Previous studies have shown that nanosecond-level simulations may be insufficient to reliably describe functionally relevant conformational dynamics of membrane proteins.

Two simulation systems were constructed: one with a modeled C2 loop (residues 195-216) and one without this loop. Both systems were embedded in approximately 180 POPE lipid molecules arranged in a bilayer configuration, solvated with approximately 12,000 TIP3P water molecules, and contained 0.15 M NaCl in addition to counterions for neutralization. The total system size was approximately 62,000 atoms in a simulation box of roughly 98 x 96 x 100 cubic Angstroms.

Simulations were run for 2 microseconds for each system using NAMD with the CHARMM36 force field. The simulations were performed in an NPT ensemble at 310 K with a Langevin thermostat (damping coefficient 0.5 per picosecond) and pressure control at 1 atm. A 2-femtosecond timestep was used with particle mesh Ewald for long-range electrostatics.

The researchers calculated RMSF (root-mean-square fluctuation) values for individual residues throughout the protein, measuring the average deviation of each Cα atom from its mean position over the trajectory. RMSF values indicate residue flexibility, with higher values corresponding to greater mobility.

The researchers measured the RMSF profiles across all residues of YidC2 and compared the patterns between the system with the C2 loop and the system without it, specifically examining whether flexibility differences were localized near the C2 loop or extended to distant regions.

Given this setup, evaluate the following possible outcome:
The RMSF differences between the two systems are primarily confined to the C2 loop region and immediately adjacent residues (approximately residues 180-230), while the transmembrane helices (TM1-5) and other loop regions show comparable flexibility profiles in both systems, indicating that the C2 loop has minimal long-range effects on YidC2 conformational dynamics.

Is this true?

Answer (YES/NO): NO